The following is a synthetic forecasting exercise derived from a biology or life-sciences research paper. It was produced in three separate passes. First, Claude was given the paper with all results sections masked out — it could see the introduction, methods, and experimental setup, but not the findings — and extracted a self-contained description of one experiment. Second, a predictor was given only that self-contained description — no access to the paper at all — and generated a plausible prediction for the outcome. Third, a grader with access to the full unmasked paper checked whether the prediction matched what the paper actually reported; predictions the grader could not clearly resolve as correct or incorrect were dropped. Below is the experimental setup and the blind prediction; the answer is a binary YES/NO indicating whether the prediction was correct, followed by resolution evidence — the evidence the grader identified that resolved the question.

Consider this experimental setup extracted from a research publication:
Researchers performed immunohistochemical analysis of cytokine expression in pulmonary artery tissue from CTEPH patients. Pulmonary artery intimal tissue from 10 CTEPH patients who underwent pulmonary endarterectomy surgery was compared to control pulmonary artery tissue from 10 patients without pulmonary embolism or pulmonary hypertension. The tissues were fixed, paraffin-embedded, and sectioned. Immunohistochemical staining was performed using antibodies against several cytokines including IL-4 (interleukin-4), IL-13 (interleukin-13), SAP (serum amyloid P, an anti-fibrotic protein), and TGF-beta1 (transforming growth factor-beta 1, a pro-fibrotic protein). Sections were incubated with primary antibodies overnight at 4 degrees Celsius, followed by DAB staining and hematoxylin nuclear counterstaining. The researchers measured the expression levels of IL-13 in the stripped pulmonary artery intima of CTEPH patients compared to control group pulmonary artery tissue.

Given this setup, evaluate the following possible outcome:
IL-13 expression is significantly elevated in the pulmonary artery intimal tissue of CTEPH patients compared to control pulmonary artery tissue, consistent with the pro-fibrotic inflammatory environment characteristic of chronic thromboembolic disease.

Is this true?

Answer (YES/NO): YES